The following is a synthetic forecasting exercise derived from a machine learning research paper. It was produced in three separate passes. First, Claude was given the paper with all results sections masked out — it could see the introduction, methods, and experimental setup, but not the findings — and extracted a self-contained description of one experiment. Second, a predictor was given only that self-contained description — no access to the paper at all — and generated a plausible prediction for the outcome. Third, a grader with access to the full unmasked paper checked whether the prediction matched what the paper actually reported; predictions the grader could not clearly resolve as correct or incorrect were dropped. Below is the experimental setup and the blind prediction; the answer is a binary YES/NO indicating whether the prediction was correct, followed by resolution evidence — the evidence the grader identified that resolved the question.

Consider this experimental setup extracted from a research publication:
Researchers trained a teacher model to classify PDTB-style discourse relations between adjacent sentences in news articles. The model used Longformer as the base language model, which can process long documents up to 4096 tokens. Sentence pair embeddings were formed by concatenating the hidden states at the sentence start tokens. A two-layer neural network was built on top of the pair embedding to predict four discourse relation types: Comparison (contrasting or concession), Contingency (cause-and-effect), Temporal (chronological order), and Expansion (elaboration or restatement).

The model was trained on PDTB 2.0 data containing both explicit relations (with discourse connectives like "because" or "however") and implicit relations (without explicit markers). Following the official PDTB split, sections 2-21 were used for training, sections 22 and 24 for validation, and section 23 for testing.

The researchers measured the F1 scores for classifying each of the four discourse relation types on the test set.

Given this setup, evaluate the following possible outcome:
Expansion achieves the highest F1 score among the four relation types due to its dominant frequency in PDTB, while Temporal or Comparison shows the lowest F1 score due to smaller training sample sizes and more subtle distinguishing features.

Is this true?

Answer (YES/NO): NO